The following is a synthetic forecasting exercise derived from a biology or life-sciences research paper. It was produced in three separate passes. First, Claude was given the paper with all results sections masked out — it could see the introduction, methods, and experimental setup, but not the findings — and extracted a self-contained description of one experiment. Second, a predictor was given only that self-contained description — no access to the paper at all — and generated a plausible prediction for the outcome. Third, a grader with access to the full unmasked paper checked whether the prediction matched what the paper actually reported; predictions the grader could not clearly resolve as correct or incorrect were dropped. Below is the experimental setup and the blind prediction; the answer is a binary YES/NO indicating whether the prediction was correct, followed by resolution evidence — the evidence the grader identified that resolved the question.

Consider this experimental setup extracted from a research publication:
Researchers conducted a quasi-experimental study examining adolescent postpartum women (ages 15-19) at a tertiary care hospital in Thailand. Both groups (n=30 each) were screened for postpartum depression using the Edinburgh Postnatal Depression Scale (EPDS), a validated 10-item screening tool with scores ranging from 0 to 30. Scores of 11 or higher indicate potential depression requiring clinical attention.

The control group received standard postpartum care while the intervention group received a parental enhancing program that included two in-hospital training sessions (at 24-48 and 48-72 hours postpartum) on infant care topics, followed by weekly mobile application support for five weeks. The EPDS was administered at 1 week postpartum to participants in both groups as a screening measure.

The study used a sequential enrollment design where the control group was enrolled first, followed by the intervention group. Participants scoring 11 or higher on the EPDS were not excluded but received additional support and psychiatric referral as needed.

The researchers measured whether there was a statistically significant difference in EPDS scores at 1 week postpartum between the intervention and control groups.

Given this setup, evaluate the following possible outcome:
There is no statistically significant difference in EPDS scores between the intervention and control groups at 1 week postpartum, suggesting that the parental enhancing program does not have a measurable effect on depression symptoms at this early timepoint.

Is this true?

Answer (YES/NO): NO